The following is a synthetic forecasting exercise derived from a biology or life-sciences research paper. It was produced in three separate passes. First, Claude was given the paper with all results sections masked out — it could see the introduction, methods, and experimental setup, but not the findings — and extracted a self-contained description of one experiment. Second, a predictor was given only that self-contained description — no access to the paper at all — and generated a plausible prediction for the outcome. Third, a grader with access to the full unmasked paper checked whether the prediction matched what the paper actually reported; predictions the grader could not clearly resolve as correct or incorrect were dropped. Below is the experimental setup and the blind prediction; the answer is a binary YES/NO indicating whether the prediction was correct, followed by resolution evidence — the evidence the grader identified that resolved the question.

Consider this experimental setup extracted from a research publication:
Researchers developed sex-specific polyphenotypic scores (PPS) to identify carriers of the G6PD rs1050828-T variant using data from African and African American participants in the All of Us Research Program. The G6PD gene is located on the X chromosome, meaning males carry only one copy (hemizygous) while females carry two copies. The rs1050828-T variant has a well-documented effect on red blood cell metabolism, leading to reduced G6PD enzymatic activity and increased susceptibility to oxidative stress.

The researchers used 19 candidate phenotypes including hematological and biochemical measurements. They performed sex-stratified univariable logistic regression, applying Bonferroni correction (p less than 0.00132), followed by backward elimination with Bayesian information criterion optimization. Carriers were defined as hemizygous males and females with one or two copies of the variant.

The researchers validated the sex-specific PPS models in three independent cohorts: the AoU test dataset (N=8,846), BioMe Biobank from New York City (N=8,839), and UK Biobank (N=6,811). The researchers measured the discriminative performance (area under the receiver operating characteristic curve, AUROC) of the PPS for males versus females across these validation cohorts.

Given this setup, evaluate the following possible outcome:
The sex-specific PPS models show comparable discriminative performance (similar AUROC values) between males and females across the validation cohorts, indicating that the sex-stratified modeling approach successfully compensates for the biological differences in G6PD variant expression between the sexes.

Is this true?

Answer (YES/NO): NO